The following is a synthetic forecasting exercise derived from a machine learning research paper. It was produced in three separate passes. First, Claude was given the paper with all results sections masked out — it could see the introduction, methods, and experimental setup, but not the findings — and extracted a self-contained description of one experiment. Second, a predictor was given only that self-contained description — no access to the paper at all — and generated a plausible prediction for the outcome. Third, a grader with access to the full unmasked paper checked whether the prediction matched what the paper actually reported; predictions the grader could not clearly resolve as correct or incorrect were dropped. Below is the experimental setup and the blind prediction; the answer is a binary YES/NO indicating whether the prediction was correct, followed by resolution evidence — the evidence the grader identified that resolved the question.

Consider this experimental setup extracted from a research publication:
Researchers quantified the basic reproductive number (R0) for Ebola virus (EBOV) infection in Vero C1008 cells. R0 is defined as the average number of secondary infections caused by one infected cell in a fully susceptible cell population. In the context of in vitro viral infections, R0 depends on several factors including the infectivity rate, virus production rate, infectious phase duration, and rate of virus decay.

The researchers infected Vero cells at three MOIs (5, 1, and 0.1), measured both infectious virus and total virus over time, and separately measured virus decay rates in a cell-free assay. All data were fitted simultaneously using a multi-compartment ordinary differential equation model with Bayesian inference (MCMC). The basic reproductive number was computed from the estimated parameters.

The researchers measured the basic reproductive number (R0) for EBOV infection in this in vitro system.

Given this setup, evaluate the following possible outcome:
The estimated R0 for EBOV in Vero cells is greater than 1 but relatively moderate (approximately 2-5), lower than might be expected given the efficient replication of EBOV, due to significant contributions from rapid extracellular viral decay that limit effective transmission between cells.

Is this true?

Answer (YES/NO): NO